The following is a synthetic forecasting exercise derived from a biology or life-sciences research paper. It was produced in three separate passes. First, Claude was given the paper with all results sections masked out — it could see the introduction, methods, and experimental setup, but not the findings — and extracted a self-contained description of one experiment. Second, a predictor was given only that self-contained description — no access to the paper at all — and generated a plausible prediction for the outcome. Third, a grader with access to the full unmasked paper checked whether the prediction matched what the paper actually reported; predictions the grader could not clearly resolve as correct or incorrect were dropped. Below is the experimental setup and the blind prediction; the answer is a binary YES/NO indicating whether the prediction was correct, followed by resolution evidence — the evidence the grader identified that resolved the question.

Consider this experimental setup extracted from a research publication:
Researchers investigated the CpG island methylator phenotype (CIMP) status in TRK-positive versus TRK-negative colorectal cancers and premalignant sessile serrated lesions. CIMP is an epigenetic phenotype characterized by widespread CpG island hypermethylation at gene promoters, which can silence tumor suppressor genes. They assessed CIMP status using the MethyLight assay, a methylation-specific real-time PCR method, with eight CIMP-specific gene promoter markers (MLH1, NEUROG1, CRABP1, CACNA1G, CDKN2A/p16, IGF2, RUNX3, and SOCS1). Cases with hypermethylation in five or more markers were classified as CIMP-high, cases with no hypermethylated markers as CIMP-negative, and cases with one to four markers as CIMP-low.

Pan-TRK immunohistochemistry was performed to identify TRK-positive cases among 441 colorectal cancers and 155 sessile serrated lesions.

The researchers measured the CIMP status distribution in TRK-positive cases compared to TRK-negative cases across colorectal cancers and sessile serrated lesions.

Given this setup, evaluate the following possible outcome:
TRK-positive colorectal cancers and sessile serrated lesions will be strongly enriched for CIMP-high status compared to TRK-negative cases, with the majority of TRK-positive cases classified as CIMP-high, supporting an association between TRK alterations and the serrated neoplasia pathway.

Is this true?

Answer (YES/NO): YES